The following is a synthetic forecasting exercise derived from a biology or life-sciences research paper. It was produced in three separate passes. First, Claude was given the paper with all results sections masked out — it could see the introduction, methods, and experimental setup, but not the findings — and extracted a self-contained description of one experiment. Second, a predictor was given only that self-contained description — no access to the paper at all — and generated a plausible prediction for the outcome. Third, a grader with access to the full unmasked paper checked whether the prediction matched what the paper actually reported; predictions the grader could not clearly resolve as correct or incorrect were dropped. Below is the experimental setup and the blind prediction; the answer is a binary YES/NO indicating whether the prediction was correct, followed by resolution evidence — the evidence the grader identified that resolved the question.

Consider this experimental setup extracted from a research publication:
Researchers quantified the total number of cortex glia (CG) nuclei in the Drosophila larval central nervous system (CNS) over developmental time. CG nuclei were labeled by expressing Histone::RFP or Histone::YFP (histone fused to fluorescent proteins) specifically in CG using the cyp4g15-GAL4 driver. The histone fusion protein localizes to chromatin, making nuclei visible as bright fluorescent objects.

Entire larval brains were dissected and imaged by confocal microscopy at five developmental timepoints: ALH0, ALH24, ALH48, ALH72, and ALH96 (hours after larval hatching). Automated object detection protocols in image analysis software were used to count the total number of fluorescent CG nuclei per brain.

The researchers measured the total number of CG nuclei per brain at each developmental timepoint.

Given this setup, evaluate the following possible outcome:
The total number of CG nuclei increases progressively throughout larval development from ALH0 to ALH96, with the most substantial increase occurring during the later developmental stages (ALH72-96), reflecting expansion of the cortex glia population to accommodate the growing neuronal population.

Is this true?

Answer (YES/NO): NO